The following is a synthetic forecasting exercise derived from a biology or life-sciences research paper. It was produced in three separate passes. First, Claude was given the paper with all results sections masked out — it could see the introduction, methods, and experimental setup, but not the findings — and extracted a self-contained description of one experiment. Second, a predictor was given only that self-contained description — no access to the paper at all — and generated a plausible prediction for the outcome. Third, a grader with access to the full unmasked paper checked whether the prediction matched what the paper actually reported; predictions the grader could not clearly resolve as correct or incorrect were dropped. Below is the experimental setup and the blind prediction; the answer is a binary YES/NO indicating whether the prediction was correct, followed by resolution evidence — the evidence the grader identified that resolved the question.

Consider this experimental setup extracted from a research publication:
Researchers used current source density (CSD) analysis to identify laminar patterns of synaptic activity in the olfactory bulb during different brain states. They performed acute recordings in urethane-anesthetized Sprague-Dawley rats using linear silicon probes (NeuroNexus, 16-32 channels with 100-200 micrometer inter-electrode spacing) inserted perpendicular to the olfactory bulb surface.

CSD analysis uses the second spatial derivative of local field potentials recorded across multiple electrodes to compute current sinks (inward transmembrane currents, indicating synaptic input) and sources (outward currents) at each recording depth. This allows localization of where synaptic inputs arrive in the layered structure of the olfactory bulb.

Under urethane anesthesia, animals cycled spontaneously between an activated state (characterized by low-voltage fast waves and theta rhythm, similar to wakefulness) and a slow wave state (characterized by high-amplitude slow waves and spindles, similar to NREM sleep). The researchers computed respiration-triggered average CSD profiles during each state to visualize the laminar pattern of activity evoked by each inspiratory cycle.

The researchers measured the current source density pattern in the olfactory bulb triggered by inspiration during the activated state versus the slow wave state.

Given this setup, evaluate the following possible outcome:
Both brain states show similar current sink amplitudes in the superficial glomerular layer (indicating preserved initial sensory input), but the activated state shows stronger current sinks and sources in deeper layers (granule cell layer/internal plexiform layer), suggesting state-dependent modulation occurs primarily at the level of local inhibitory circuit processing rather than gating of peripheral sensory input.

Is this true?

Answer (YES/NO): NO